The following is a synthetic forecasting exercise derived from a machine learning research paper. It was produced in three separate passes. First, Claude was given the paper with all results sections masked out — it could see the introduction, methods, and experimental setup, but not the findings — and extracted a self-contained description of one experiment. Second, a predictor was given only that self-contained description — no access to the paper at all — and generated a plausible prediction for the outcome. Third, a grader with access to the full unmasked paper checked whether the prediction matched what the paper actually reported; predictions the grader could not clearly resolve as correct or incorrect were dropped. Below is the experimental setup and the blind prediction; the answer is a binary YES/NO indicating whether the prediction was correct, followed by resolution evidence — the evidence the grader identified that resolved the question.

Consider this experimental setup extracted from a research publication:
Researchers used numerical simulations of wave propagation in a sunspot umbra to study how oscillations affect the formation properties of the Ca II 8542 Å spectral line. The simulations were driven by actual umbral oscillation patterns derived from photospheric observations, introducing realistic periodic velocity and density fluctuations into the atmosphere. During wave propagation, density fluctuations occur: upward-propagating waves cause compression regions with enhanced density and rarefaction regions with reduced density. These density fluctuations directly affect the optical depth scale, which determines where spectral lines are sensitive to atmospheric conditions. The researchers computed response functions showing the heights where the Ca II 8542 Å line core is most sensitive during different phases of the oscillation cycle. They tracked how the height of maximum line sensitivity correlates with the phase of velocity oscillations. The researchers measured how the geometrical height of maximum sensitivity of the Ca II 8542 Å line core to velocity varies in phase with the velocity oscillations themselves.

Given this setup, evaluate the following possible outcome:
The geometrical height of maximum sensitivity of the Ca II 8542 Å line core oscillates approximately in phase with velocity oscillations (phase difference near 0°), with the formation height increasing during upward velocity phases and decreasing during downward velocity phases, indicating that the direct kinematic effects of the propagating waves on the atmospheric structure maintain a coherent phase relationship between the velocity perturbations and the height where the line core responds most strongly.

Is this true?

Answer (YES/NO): NO